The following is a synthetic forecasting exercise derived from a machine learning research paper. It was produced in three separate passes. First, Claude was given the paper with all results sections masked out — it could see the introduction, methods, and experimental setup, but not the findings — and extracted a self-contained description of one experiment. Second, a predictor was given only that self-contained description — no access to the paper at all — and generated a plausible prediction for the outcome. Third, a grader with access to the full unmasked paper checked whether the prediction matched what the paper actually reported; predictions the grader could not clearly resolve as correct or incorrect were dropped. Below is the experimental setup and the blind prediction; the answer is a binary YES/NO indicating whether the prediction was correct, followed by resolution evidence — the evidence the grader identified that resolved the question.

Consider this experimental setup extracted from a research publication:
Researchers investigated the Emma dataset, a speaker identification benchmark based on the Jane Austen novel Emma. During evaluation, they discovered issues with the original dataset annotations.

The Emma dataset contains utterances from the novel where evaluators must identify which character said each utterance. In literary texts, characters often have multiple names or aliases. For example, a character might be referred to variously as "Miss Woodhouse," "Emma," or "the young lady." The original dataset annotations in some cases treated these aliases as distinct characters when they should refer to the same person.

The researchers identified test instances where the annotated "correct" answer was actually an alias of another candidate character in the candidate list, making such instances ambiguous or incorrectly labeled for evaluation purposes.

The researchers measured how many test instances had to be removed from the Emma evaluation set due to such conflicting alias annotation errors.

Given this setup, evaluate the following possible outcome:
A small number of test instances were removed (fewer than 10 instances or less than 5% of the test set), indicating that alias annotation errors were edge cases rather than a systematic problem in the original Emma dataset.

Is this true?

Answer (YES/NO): NO